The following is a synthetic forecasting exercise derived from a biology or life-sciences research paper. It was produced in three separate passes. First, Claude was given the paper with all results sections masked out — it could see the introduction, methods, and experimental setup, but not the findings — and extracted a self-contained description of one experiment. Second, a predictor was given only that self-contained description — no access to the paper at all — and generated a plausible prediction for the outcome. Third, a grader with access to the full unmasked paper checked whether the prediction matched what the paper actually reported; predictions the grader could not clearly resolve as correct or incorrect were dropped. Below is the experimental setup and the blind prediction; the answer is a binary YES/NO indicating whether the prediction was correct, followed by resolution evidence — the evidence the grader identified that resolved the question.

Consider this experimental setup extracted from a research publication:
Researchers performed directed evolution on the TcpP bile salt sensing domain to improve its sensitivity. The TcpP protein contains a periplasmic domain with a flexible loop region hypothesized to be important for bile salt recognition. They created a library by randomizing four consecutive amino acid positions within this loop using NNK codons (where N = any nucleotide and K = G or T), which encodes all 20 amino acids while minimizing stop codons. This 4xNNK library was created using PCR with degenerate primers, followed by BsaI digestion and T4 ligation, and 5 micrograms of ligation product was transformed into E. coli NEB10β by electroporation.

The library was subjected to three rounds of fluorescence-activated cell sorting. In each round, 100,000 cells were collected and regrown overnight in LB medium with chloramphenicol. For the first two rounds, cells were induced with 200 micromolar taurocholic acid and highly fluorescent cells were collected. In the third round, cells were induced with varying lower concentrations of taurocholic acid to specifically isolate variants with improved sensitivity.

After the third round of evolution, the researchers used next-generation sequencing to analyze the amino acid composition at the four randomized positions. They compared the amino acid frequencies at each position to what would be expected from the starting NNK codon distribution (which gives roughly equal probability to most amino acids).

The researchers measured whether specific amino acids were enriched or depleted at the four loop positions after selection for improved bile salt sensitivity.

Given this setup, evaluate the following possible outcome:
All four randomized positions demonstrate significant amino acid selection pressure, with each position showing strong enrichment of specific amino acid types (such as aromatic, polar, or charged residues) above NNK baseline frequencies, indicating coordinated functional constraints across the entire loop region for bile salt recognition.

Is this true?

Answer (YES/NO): NO